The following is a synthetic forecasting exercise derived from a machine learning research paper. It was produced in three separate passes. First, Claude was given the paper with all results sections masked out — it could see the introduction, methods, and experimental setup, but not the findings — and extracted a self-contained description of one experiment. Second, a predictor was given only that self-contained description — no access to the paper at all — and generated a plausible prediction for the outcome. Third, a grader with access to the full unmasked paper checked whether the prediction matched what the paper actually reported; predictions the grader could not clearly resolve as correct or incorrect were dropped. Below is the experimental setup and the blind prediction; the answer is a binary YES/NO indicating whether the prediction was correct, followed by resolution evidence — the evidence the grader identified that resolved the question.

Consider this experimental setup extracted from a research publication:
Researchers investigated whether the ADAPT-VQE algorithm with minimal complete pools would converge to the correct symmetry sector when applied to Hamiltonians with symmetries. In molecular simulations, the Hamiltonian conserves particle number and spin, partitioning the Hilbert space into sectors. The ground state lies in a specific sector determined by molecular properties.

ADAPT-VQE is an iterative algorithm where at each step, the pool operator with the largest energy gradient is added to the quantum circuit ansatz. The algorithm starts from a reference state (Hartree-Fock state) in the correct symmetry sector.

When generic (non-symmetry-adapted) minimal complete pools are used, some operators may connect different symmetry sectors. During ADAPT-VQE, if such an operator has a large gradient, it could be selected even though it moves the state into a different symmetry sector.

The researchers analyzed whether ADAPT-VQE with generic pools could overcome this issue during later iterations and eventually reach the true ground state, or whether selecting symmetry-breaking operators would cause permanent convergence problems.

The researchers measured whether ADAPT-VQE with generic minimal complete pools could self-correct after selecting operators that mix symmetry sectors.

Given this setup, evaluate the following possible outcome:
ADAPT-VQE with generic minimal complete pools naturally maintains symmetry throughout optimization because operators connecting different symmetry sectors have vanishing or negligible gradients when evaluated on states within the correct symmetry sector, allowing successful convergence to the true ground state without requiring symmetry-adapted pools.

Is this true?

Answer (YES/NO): NO